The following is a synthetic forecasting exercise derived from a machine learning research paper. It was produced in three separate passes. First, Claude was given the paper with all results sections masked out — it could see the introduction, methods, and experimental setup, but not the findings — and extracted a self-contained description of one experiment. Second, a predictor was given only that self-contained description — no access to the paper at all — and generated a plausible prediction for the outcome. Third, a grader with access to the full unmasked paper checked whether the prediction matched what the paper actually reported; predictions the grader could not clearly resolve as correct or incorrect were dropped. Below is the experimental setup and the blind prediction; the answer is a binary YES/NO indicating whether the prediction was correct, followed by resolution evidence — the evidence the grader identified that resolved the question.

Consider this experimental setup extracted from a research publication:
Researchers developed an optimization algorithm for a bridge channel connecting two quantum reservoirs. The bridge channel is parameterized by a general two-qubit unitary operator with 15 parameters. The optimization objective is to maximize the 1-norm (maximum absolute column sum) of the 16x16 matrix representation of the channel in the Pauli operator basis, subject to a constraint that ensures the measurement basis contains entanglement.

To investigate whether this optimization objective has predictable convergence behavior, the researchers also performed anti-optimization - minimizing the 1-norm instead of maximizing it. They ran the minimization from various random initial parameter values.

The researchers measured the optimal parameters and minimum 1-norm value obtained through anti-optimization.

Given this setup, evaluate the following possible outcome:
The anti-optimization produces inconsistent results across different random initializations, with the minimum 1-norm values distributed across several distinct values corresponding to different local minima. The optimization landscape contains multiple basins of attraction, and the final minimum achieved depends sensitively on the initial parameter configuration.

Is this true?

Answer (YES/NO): NO